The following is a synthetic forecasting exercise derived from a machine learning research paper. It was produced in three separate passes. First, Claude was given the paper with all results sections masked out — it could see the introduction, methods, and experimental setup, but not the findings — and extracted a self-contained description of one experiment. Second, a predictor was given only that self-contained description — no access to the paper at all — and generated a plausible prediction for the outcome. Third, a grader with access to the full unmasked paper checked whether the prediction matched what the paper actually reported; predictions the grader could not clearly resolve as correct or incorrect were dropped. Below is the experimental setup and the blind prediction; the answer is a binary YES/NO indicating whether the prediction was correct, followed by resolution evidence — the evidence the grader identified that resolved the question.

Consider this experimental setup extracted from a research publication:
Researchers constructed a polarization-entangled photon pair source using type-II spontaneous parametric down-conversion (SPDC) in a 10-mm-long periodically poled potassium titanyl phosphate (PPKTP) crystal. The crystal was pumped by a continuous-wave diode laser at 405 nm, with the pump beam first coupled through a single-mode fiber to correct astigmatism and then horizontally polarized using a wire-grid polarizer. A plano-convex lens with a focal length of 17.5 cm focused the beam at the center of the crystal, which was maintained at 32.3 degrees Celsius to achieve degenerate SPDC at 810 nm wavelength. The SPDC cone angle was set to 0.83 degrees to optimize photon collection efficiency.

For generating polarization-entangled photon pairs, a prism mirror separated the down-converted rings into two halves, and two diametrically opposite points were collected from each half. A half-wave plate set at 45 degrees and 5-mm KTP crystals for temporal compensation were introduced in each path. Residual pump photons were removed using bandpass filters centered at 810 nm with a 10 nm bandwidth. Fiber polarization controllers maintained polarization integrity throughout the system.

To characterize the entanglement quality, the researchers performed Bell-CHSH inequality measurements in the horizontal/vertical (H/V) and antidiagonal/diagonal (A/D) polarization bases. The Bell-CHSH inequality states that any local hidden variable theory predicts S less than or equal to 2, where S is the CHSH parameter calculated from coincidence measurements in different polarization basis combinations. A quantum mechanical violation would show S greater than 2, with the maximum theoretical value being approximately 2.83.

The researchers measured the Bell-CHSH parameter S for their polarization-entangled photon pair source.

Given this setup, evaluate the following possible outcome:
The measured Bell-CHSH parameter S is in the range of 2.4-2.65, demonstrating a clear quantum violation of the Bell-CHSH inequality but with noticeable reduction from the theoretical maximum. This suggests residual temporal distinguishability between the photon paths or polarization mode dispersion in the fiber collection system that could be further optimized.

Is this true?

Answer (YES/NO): NO